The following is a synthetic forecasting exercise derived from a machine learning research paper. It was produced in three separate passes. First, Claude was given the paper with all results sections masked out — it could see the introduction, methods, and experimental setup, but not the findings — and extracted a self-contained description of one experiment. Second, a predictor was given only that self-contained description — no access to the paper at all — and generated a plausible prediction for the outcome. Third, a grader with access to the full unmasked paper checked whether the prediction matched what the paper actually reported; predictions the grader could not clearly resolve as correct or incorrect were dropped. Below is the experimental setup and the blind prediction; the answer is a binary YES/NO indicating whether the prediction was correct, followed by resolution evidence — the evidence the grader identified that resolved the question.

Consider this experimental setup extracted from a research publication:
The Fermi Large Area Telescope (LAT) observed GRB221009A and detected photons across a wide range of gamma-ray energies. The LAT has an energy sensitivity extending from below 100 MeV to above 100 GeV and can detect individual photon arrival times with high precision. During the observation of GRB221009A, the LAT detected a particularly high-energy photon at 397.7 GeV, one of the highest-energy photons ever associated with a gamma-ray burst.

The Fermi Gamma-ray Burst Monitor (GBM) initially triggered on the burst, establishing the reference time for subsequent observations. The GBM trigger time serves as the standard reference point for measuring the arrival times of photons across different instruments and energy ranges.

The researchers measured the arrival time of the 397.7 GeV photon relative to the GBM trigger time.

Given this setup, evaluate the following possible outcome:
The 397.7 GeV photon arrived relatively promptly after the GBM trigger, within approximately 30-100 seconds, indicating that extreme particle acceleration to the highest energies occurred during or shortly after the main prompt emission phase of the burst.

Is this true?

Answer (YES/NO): NO